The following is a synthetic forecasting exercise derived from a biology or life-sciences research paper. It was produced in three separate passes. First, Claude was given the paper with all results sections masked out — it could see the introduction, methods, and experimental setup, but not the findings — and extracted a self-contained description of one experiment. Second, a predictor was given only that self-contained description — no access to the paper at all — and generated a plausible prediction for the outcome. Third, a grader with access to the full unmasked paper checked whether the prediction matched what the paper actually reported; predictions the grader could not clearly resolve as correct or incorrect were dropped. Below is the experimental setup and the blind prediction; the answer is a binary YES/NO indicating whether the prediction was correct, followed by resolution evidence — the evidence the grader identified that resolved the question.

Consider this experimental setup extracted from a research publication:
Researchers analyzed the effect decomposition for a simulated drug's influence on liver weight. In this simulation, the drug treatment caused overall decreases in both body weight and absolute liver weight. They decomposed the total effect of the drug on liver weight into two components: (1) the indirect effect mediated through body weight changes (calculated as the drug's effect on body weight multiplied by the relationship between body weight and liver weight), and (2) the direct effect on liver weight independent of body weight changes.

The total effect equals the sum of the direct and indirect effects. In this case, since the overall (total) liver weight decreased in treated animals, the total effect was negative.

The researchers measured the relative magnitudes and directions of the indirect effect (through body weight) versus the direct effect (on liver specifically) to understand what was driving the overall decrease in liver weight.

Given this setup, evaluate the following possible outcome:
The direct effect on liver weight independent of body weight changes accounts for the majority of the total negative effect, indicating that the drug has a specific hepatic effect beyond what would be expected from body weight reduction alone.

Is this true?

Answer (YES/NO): NO